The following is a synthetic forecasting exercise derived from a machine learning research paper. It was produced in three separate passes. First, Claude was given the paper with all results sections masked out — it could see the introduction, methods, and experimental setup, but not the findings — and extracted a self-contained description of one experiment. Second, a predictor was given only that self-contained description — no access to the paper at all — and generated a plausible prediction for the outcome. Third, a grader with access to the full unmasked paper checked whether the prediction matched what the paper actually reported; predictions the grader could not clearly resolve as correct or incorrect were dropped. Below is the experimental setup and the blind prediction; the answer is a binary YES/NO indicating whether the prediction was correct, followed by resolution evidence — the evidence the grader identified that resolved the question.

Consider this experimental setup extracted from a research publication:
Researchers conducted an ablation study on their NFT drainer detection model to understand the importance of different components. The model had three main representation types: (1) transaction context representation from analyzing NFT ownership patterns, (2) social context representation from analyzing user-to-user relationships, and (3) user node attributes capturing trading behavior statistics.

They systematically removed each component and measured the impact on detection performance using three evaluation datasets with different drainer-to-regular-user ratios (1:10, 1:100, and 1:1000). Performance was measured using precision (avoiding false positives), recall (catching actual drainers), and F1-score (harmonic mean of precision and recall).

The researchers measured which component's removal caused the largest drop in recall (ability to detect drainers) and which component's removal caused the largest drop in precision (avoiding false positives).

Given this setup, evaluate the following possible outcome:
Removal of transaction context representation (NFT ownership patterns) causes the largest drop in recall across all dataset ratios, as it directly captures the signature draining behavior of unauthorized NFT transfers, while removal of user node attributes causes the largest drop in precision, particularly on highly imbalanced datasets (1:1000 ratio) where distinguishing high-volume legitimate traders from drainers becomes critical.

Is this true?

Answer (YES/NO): NO